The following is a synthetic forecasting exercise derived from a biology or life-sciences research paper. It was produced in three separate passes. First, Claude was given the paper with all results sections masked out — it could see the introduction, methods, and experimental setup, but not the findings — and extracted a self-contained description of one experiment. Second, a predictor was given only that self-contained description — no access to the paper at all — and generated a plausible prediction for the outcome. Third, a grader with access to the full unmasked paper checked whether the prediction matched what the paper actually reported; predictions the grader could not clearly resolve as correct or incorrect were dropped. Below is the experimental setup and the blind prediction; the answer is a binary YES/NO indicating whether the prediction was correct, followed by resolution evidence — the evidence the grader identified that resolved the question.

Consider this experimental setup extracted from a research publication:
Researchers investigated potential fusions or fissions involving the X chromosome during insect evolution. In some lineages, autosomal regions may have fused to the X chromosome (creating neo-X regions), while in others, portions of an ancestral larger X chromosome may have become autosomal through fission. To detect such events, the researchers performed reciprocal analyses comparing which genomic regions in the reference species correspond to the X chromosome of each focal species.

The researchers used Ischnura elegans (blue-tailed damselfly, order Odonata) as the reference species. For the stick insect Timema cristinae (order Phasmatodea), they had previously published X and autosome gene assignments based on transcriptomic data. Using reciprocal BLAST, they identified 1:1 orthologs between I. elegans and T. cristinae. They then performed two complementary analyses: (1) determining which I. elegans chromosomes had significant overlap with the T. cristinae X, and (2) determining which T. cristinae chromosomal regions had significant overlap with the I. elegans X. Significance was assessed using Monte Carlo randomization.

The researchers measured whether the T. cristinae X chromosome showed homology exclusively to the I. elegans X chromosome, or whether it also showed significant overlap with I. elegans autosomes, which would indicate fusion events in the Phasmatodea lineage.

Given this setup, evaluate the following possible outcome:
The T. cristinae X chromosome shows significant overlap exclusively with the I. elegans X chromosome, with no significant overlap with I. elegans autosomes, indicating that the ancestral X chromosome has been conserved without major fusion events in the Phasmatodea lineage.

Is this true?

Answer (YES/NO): NO